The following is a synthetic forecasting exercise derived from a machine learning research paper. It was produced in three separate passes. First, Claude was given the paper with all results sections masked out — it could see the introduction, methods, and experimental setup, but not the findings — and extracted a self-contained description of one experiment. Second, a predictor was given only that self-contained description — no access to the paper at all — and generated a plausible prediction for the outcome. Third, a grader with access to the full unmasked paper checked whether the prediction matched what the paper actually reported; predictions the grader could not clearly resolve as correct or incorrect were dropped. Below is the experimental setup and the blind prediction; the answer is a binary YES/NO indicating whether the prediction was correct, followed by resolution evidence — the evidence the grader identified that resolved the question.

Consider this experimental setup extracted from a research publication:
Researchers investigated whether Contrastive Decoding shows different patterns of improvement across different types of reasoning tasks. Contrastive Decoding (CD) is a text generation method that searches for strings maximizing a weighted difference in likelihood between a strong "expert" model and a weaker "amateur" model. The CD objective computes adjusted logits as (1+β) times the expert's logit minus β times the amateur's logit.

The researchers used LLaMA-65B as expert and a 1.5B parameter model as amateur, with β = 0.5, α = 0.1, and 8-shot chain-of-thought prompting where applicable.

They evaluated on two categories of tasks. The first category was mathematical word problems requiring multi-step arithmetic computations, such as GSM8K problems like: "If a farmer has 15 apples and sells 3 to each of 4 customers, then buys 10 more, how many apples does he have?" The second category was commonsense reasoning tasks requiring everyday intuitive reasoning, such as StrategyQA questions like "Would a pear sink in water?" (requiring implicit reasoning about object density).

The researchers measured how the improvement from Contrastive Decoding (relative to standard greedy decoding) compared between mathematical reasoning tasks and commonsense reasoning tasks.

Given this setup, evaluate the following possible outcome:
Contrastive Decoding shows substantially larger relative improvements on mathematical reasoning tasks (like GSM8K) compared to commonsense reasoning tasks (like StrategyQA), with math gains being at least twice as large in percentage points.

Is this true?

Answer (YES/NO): YES